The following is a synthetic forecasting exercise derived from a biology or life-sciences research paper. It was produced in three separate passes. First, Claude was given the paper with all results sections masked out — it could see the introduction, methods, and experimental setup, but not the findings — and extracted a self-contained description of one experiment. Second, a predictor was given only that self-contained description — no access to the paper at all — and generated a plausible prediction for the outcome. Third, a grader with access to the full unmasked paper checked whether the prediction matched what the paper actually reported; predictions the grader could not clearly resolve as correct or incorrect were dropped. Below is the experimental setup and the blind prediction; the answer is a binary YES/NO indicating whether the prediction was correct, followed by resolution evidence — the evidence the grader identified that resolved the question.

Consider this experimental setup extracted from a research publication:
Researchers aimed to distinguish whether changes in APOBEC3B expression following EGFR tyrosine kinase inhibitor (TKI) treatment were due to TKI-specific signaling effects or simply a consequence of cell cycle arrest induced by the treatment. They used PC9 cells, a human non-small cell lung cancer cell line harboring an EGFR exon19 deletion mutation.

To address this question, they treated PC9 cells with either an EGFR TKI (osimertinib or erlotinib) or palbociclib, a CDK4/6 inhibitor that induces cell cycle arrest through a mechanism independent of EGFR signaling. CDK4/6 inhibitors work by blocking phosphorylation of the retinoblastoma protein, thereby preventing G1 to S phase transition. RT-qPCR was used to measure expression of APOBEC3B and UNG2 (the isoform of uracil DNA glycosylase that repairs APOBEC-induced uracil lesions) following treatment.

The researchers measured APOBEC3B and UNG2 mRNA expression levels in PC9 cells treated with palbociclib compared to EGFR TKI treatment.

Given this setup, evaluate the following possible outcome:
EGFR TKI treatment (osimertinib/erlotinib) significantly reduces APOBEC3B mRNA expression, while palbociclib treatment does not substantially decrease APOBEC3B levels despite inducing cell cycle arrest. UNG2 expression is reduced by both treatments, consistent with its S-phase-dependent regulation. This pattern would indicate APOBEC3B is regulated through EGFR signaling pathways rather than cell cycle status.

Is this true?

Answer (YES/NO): NO